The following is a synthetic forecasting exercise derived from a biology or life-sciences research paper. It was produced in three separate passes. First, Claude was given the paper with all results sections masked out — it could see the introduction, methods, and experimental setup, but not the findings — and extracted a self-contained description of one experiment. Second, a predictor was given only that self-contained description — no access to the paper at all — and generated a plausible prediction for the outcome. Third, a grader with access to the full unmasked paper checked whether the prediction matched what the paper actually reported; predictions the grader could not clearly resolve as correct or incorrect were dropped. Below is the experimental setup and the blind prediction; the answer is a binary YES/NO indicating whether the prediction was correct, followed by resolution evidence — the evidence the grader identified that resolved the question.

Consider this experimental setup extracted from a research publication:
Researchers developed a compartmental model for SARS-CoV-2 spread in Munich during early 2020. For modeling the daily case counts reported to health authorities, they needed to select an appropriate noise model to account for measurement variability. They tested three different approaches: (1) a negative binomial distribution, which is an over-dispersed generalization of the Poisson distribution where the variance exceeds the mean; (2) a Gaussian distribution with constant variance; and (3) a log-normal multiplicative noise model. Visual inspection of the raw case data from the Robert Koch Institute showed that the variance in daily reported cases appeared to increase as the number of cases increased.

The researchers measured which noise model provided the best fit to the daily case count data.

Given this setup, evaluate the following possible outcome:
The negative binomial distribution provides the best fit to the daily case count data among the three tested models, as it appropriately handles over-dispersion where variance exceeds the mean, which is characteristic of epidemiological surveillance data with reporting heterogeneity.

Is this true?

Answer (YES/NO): YES